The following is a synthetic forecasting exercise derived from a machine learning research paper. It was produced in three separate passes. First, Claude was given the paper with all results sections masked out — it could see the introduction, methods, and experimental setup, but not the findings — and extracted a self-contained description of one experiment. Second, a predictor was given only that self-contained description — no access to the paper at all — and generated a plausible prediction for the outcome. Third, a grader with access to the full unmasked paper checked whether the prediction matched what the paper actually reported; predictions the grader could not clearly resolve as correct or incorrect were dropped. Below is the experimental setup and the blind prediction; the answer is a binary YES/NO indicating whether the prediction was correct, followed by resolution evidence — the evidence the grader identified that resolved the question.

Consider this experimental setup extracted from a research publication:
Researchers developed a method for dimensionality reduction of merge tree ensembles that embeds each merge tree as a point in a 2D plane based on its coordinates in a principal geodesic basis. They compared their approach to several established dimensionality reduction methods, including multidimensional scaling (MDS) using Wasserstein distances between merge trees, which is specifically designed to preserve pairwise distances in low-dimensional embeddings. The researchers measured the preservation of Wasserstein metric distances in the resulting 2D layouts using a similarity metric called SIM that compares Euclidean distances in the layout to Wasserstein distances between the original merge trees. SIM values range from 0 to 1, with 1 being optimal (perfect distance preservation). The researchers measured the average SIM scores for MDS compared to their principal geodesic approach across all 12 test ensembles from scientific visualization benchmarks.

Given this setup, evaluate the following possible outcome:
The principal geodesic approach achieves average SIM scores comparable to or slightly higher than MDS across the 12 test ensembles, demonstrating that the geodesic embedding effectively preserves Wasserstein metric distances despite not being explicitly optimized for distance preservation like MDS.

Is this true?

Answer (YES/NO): NO